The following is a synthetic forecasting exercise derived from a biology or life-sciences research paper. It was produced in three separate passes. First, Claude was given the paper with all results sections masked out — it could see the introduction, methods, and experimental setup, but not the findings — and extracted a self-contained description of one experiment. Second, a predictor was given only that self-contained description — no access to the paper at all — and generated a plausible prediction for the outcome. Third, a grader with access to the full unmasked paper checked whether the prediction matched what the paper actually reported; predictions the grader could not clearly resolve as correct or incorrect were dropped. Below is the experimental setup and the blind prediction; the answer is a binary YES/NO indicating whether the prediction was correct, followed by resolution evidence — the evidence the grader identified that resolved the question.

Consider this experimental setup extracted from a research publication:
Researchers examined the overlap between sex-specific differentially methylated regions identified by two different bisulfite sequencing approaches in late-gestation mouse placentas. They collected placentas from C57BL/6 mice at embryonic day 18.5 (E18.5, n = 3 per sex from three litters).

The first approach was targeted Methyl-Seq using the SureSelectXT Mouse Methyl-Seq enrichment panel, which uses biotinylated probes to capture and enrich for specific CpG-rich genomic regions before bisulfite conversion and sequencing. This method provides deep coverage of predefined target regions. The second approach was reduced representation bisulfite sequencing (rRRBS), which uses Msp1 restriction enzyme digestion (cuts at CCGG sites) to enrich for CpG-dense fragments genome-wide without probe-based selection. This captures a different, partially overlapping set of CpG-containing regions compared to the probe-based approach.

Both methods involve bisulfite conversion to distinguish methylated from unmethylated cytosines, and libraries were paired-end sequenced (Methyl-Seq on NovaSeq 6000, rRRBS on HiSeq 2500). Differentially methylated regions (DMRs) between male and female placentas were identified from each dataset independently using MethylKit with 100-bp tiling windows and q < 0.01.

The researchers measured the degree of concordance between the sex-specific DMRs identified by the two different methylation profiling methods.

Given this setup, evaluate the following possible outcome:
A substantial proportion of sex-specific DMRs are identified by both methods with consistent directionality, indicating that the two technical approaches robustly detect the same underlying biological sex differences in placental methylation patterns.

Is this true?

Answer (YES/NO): NO